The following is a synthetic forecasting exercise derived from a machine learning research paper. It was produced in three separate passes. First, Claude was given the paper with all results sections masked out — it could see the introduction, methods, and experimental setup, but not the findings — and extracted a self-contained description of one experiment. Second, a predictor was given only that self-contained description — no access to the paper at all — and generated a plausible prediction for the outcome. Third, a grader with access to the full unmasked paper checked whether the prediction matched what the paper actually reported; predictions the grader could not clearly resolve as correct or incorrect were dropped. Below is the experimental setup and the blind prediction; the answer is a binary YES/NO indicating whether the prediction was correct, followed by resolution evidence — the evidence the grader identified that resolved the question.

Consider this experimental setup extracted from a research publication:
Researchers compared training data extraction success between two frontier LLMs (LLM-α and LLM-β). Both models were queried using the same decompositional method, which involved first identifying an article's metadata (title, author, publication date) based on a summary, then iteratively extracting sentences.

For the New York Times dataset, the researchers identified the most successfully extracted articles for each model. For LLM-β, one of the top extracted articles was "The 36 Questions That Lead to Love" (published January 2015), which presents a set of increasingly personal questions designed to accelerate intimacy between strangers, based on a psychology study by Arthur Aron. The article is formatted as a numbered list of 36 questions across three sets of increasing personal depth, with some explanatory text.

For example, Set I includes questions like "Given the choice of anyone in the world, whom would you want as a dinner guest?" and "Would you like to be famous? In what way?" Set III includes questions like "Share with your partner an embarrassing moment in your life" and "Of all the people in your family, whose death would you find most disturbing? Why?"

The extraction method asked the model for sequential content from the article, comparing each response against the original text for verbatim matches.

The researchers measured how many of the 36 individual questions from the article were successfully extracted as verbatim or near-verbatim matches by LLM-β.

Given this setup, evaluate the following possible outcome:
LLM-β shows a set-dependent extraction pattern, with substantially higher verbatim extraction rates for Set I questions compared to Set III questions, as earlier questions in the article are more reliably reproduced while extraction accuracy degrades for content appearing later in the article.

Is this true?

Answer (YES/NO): NO